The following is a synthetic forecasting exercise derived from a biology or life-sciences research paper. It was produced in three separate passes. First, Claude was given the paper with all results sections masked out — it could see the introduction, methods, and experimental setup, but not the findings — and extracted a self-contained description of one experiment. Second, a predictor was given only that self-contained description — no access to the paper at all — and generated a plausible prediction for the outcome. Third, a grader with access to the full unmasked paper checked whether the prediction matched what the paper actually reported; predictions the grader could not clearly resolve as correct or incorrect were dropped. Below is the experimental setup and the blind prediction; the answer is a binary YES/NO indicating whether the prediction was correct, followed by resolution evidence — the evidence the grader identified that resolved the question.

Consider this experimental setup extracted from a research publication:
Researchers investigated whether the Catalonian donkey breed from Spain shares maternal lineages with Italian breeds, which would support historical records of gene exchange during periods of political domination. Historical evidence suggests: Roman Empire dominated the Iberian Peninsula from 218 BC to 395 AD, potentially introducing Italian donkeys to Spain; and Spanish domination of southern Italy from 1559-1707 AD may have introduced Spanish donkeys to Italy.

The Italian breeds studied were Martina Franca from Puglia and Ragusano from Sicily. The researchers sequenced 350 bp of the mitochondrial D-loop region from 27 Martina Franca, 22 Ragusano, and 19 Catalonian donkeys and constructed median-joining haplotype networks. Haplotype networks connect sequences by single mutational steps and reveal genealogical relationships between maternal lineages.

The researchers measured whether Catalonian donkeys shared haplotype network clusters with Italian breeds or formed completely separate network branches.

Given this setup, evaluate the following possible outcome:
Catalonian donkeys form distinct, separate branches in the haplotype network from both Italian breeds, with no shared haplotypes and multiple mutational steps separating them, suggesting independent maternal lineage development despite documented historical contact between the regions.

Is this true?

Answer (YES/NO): NO